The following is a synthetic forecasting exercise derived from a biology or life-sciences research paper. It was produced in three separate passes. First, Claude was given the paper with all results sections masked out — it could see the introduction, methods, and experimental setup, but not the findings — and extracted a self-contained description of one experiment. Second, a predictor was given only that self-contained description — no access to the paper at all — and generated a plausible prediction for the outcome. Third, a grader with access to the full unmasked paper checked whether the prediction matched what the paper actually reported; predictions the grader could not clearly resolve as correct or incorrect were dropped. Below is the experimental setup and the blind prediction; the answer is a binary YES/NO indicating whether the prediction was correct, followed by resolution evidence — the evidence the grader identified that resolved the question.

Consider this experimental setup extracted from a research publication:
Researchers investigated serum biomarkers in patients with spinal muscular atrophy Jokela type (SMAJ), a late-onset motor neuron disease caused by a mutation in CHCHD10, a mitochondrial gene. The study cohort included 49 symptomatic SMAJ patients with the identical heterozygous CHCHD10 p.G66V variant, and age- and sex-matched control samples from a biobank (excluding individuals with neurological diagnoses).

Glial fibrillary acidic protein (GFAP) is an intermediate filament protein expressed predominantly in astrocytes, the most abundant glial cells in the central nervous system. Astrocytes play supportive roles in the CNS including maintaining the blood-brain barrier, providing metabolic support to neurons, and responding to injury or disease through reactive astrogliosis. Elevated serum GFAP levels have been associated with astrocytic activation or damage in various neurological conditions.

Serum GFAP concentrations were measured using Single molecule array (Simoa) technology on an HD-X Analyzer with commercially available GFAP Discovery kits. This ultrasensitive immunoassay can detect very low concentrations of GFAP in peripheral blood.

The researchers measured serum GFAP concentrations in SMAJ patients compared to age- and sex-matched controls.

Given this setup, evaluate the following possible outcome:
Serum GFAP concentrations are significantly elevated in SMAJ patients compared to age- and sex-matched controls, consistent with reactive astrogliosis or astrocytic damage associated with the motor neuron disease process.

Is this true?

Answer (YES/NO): NO